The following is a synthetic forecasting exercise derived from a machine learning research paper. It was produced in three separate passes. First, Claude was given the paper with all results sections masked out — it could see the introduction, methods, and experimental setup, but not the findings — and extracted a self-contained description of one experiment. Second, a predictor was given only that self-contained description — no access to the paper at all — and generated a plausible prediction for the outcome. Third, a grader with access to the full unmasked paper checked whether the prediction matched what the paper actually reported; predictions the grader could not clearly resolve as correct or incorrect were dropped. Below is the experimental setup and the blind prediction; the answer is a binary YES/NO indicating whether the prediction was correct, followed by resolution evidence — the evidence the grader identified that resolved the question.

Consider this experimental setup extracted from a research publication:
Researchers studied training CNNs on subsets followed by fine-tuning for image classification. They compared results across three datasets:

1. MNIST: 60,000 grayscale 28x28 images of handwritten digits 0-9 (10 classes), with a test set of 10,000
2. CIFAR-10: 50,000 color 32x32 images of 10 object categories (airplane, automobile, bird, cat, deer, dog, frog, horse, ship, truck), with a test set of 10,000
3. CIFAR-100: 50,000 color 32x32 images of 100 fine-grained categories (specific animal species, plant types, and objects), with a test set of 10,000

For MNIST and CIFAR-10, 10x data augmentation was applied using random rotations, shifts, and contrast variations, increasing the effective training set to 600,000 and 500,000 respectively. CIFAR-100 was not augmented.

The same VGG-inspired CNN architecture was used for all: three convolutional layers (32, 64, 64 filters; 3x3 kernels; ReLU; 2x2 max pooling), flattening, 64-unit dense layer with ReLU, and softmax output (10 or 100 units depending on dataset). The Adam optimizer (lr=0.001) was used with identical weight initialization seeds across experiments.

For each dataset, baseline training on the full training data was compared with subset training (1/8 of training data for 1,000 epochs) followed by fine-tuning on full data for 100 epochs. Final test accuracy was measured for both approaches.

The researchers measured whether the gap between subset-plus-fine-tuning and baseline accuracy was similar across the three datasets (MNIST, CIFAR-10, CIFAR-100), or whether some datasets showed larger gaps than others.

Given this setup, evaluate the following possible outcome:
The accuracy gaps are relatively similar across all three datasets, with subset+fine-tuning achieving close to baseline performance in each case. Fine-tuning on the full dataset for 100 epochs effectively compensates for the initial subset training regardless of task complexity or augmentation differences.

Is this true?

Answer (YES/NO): YES